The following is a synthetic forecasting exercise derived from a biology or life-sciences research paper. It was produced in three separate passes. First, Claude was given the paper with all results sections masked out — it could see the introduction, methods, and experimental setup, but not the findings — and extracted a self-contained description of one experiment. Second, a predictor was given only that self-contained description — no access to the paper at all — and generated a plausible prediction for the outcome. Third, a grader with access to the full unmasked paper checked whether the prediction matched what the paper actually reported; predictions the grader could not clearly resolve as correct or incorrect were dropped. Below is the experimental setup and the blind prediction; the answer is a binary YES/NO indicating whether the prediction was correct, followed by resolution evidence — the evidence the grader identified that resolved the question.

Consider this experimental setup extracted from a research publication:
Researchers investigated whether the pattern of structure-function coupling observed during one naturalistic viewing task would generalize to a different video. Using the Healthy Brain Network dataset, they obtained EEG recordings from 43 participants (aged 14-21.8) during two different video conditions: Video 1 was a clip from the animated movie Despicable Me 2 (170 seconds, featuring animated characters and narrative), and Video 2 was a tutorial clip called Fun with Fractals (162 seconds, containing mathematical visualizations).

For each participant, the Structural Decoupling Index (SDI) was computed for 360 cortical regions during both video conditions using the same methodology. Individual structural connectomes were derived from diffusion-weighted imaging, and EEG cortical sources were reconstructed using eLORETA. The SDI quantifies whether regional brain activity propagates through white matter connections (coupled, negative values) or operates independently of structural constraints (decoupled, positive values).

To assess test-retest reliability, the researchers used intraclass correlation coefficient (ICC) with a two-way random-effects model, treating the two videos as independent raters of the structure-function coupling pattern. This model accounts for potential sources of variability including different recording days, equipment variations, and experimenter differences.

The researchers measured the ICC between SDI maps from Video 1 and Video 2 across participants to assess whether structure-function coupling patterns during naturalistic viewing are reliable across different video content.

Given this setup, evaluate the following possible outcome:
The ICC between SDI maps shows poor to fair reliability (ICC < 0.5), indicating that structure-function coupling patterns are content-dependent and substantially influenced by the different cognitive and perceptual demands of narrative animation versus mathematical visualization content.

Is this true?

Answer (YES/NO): NO